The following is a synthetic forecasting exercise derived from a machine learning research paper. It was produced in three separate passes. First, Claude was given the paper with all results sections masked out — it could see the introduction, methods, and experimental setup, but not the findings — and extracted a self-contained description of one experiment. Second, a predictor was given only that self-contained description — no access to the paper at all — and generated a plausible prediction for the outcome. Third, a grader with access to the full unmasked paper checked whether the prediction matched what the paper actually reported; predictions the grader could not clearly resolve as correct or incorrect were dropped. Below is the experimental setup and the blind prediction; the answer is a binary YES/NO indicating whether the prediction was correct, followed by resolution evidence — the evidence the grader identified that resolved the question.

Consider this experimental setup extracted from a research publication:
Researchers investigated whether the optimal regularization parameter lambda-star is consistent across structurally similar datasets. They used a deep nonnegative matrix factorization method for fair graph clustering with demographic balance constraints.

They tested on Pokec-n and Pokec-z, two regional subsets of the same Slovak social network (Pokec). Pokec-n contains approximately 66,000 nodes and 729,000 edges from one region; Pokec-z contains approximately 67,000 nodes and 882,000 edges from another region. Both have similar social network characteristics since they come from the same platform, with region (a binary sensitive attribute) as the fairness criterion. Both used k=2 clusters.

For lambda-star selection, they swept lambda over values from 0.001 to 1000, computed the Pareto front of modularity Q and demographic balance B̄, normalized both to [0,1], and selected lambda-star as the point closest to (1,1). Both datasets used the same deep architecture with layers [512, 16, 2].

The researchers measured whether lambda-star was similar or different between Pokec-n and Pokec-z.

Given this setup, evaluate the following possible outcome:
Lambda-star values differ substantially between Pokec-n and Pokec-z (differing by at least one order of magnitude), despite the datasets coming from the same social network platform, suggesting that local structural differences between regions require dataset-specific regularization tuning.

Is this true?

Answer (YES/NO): NO